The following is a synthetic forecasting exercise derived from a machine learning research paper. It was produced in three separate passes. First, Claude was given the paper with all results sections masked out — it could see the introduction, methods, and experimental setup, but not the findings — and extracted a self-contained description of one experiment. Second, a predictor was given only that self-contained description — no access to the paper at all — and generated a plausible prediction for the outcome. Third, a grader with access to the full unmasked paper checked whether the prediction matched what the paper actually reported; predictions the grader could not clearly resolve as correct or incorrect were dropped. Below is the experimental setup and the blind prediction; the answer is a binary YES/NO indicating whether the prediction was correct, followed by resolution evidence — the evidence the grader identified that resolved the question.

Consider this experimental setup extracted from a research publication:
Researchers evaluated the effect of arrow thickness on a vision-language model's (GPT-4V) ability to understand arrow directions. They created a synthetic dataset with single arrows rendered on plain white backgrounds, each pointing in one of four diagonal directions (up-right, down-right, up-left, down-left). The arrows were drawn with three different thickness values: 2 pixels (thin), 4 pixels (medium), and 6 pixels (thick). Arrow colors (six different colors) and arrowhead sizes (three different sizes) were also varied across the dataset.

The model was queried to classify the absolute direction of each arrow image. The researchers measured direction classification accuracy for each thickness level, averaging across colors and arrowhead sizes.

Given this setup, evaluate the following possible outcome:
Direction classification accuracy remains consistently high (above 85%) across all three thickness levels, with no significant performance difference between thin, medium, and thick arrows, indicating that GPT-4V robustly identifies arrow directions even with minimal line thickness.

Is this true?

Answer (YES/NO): YES